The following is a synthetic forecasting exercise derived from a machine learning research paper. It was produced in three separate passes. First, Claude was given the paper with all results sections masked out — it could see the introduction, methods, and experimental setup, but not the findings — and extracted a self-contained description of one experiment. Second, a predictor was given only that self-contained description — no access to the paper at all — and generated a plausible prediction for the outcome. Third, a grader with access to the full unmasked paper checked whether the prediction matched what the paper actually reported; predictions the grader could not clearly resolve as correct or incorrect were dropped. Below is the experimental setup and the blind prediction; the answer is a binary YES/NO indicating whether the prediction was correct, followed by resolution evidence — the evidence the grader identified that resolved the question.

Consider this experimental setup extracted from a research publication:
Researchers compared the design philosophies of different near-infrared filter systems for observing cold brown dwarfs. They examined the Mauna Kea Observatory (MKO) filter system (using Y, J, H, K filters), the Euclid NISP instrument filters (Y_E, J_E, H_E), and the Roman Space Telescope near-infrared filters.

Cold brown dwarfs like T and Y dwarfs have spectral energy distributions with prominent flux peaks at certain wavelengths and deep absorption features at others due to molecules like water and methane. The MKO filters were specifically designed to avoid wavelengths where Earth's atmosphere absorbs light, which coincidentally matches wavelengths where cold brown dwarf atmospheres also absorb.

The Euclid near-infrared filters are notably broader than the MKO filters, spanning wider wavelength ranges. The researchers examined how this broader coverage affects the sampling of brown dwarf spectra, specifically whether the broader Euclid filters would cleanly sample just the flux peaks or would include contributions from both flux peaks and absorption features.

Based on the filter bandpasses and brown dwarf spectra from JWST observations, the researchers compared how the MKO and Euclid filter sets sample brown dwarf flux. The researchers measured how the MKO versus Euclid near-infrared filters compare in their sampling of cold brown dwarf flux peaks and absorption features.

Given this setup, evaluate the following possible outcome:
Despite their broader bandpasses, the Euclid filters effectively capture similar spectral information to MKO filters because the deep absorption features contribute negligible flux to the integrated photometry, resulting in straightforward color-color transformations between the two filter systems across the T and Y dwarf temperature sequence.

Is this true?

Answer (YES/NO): NO